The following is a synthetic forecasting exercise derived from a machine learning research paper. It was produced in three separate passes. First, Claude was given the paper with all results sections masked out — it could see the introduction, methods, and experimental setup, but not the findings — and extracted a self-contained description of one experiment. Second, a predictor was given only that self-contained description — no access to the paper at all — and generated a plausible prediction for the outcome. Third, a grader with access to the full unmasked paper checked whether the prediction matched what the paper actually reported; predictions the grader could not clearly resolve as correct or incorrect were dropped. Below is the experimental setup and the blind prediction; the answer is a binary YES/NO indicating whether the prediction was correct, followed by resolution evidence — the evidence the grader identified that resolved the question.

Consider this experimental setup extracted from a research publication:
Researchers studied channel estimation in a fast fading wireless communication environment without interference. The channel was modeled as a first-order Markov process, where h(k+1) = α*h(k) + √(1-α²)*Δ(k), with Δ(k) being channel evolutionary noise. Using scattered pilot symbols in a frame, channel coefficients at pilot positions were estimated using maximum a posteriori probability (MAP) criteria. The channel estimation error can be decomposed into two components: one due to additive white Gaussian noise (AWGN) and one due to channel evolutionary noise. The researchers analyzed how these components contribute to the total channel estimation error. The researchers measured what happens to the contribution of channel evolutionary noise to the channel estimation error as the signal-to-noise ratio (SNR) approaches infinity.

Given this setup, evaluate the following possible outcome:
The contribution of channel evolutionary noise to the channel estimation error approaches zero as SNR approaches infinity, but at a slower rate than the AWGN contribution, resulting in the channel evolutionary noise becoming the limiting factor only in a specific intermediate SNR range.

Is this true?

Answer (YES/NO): NO